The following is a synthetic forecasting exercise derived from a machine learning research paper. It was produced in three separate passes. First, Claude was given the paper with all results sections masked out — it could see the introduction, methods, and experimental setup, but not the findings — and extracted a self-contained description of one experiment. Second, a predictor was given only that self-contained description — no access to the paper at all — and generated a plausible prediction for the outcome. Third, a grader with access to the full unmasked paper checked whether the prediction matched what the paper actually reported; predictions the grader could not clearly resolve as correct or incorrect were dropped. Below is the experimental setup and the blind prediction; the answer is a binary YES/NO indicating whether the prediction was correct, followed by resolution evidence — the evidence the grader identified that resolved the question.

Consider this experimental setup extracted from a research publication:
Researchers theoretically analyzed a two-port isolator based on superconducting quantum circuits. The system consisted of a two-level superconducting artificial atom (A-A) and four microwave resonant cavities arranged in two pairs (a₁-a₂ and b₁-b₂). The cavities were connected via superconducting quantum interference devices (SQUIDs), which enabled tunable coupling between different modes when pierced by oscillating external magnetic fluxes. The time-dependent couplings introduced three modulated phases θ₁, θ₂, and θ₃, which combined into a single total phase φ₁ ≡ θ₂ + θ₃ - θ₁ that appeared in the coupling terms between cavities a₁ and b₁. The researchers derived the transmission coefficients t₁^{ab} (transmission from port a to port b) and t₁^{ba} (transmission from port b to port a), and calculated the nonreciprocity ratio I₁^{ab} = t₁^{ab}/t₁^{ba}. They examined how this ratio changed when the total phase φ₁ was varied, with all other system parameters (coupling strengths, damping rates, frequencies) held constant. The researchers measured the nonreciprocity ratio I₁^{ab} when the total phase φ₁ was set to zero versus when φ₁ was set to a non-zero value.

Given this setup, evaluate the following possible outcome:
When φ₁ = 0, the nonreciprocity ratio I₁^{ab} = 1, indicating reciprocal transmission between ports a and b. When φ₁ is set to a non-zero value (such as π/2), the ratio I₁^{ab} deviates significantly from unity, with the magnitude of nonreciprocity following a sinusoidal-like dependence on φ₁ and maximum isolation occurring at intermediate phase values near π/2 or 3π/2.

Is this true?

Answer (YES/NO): YES